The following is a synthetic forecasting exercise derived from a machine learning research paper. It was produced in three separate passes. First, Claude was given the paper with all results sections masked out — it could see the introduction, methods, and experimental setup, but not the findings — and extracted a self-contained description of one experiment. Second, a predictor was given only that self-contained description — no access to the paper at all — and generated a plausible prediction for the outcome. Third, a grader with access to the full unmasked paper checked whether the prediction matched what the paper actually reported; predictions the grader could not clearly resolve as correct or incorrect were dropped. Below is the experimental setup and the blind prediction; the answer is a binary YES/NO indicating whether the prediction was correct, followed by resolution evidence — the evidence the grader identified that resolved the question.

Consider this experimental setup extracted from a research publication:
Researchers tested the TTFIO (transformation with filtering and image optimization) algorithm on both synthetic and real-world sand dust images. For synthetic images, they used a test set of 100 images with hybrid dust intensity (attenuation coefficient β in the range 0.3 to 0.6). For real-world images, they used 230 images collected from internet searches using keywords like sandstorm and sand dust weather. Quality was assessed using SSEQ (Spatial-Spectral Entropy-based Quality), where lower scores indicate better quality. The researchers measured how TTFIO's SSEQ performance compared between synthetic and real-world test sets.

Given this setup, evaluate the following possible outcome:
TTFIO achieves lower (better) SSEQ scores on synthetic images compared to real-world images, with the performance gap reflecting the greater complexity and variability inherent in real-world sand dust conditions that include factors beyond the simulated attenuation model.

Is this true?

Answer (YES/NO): YES